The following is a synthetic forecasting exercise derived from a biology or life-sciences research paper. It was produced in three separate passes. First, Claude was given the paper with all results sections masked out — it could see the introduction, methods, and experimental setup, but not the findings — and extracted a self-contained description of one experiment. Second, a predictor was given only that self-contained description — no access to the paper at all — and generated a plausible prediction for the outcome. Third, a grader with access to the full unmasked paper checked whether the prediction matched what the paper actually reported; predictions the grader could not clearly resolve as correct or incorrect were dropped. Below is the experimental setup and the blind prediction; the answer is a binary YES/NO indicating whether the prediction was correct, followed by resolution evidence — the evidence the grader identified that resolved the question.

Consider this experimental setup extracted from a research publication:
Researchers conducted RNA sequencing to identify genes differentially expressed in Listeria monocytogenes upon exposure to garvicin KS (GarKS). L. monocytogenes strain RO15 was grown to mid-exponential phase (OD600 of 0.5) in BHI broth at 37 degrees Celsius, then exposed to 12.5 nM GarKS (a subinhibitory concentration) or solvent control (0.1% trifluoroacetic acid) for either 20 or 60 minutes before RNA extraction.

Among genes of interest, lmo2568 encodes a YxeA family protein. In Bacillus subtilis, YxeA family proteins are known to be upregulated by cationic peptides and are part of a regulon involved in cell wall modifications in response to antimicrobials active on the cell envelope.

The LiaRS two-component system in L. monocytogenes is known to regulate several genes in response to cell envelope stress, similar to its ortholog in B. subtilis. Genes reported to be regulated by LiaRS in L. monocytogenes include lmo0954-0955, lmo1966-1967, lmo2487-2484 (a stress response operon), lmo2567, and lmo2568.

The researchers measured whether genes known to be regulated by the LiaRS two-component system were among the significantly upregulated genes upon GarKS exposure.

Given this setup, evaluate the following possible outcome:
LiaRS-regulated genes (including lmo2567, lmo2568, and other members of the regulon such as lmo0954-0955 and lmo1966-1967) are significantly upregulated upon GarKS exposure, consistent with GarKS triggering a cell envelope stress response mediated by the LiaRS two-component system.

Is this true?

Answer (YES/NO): YES